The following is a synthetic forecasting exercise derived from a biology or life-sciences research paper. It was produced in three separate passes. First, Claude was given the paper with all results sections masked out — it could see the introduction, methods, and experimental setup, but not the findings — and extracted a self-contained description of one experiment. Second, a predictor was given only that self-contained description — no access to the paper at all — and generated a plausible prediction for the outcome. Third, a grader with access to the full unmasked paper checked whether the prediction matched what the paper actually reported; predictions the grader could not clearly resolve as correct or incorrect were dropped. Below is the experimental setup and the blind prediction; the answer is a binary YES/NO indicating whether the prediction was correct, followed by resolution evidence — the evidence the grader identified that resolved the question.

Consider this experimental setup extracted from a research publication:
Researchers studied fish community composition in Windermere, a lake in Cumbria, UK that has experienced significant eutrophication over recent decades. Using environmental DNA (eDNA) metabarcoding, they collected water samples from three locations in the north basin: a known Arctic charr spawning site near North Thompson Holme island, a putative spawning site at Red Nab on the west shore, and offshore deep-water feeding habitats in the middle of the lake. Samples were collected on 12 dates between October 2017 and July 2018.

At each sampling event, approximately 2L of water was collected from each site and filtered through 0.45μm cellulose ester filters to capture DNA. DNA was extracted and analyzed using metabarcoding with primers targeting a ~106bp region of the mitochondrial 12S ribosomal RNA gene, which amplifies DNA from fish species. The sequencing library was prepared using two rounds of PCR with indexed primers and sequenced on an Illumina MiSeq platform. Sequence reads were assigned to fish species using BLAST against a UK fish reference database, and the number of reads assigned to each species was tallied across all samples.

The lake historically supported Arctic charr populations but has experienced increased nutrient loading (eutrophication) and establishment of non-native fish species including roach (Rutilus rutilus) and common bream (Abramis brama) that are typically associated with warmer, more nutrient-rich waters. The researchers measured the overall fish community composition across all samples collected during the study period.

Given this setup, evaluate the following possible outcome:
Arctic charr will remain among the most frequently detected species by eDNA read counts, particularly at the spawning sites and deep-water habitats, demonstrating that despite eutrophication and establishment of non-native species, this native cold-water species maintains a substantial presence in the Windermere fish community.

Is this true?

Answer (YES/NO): NO